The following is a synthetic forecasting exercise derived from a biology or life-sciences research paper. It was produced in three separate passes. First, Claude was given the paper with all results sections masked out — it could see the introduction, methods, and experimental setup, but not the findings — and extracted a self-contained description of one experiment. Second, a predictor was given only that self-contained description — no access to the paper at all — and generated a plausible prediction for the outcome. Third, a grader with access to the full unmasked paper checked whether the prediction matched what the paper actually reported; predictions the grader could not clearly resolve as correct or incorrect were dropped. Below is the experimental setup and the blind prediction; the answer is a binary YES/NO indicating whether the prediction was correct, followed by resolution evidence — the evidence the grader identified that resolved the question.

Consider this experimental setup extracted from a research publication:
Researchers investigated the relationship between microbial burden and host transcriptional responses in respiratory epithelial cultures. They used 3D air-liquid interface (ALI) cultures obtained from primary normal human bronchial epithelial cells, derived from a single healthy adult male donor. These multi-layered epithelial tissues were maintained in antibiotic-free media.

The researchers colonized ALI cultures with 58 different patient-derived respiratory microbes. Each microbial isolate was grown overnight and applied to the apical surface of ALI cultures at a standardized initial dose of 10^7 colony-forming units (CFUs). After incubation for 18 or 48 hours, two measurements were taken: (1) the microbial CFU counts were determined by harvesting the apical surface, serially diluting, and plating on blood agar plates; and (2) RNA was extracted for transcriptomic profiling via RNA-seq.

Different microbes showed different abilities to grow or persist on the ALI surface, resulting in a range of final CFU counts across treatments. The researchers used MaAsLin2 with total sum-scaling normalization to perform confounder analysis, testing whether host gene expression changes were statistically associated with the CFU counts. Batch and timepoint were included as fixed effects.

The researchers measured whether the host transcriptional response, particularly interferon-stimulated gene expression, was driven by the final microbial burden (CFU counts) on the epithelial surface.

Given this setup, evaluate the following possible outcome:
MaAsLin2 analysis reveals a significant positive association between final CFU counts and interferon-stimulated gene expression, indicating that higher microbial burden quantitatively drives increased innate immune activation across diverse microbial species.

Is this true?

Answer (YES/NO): NO